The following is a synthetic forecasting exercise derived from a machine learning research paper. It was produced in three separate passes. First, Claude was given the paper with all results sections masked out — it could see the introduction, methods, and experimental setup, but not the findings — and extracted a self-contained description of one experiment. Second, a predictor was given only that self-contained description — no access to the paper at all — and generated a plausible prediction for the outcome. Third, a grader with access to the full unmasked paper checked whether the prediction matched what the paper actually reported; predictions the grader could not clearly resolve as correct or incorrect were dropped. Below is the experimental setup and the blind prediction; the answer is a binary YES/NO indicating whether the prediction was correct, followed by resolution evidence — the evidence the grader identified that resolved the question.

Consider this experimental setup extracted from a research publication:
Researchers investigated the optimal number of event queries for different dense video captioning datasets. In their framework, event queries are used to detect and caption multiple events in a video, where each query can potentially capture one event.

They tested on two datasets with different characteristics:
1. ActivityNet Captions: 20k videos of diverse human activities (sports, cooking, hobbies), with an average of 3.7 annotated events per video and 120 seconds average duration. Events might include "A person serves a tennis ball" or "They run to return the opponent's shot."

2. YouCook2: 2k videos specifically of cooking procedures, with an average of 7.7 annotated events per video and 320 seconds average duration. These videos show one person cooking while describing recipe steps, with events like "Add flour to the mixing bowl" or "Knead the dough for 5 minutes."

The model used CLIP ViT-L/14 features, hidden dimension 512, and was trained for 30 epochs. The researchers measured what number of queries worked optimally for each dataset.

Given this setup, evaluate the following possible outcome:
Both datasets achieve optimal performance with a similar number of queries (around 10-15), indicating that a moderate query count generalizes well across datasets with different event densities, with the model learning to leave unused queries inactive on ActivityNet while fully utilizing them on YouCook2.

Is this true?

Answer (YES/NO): NO